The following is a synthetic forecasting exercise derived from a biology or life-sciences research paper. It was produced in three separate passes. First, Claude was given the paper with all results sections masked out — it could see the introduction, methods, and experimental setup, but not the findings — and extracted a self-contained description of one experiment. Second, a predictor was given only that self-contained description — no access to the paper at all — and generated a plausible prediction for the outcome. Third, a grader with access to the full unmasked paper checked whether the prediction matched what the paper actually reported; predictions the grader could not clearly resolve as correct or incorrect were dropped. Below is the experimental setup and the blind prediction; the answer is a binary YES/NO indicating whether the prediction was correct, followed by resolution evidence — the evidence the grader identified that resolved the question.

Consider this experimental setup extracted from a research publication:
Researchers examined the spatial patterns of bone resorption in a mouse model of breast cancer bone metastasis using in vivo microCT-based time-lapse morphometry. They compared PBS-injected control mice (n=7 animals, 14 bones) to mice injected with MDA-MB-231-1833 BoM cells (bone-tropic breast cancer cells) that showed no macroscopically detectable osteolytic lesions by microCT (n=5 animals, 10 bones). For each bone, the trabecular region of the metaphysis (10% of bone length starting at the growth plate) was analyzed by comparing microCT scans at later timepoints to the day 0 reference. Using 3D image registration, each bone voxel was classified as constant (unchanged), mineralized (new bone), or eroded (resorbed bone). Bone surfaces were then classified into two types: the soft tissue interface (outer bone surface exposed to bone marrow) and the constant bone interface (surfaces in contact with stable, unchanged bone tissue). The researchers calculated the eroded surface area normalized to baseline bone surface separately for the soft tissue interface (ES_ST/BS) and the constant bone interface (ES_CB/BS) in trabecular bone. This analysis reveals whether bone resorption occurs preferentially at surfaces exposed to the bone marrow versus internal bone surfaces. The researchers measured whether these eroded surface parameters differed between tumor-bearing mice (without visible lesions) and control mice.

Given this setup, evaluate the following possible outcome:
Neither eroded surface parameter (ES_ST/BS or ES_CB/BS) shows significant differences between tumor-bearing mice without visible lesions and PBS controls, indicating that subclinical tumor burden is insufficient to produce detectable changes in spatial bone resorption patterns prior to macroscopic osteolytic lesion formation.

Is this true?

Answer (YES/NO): NO